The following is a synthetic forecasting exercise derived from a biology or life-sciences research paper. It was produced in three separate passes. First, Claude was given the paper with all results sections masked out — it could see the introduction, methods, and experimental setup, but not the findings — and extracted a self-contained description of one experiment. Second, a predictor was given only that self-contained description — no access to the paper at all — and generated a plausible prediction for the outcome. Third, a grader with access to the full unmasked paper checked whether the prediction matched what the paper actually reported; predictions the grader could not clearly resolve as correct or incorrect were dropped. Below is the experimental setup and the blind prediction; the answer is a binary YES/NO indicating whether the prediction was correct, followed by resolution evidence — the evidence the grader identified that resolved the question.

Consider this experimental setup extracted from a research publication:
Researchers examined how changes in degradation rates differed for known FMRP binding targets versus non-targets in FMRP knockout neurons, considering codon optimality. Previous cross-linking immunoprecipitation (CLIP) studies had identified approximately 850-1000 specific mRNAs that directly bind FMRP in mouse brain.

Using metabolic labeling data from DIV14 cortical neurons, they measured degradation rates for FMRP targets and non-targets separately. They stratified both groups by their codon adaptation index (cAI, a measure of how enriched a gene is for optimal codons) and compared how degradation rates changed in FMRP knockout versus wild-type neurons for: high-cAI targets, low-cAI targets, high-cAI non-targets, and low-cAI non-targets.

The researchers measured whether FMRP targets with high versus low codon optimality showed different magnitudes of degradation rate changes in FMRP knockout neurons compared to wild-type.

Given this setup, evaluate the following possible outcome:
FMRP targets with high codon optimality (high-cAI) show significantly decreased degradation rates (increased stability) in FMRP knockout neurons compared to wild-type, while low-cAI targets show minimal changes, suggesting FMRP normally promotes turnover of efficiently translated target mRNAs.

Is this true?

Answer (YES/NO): NO